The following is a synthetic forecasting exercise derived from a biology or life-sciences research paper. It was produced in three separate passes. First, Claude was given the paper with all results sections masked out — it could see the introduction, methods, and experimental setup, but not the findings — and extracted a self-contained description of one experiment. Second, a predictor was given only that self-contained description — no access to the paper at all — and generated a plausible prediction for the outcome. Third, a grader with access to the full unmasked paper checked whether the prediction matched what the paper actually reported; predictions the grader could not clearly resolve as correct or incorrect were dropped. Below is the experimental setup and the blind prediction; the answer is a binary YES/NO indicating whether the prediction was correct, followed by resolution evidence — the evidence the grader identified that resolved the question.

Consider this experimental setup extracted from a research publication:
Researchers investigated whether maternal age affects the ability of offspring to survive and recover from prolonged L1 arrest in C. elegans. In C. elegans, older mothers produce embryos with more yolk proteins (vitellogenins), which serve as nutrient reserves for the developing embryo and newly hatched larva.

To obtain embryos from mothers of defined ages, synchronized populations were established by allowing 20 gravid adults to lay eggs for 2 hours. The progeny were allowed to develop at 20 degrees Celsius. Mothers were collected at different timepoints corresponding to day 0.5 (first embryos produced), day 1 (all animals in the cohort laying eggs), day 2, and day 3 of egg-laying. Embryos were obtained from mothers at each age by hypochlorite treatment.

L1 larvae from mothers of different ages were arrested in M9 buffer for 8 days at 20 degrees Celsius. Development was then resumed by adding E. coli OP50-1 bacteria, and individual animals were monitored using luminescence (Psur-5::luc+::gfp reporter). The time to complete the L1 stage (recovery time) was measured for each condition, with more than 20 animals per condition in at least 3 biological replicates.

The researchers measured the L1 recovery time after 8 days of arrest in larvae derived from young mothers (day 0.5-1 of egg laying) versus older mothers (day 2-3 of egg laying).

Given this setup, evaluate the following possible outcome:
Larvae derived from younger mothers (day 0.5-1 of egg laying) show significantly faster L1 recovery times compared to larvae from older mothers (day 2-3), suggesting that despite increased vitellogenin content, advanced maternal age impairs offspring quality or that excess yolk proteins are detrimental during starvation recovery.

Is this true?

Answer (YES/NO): NO